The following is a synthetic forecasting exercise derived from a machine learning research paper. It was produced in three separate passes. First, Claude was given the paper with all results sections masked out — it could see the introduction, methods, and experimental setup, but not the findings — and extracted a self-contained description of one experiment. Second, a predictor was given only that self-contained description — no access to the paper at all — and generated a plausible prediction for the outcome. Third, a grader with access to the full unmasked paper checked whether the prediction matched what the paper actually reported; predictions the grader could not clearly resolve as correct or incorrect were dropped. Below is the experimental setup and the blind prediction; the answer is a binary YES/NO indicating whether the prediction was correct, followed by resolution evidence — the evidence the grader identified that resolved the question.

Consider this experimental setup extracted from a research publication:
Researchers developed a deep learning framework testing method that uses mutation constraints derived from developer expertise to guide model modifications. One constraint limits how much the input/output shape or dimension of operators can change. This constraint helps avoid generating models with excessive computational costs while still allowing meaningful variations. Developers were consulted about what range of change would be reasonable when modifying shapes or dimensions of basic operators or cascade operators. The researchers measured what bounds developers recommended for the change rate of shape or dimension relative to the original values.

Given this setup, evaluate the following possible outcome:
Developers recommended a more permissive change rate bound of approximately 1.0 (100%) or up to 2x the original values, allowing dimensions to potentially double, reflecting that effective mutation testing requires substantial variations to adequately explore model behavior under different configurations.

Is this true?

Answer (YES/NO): NO